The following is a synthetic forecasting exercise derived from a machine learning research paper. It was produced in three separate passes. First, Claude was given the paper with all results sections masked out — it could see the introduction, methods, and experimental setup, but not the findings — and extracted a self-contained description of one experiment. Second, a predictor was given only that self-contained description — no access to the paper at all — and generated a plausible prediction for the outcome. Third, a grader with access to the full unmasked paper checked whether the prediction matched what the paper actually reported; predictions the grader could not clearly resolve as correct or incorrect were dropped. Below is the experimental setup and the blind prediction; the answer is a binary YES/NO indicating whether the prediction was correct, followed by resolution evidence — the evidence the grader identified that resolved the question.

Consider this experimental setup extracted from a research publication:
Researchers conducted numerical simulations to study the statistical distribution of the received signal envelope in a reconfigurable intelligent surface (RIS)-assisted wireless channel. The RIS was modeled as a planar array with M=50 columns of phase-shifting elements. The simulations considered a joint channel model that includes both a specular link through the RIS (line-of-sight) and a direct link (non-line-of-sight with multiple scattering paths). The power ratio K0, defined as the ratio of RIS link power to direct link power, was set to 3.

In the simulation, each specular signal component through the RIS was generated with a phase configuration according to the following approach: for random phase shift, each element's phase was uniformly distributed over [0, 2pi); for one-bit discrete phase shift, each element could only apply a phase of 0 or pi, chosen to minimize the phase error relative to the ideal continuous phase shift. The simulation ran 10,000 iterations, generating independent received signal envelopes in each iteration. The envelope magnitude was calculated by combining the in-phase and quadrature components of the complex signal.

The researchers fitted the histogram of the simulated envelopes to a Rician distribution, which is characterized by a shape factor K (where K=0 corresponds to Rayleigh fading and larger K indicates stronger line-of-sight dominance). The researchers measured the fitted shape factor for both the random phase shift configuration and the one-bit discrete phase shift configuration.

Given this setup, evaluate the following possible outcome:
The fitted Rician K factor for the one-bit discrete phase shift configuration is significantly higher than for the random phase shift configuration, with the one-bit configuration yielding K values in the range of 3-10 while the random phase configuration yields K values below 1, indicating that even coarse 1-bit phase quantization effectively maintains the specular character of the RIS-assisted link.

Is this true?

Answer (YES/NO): NO